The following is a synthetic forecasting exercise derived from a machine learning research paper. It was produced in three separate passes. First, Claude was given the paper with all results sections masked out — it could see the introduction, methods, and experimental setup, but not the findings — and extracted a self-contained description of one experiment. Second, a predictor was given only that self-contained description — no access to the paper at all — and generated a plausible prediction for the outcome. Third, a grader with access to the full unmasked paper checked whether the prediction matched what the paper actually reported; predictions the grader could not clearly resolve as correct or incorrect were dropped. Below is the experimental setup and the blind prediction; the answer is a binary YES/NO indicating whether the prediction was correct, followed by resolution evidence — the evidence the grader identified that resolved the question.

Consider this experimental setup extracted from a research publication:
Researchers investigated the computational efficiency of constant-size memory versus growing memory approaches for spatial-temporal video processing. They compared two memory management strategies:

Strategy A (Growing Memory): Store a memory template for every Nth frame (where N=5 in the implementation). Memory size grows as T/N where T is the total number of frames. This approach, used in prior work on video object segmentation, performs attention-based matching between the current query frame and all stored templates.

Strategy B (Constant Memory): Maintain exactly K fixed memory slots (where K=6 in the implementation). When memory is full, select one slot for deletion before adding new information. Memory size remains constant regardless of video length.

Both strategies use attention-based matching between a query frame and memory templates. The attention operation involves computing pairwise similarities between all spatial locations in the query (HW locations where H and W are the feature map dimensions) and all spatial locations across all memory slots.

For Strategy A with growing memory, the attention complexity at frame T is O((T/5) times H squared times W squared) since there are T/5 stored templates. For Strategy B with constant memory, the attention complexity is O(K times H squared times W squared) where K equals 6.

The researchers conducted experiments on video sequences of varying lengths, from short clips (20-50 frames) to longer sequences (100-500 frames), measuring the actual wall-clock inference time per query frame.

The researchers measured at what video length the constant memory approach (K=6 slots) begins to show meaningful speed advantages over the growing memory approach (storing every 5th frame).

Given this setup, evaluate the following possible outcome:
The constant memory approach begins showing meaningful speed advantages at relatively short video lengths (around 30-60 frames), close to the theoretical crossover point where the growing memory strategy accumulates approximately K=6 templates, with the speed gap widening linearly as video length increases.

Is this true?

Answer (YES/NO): NO